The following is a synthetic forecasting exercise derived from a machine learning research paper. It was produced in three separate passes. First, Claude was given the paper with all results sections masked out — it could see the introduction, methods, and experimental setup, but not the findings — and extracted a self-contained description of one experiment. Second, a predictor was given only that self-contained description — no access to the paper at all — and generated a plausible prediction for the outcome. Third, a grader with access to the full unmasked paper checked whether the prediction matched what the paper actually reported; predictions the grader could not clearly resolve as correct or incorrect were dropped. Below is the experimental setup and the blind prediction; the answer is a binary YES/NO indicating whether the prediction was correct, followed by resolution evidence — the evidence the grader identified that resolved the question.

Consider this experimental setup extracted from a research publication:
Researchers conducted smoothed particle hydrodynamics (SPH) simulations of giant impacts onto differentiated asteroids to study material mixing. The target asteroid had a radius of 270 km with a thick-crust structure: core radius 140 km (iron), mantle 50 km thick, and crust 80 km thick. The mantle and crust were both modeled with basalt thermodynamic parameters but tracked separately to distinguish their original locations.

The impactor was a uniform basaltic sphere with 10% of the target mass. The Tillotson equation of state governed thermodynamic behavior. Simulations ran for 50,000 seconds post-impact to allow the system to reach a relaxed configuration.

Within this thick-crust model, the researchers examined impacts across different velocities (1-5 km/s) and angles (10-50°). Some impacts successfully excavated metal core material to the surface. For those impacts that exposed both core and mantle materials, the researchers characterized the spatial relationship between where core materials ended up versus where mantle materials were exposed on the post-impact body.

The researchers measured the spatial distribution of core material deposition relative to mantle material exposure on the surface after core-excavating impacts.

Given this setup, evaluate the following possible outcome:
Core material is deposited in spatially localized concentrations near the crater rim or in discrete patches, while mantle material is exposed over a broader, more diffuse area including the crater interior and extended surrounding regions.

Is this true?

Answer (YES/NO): NO